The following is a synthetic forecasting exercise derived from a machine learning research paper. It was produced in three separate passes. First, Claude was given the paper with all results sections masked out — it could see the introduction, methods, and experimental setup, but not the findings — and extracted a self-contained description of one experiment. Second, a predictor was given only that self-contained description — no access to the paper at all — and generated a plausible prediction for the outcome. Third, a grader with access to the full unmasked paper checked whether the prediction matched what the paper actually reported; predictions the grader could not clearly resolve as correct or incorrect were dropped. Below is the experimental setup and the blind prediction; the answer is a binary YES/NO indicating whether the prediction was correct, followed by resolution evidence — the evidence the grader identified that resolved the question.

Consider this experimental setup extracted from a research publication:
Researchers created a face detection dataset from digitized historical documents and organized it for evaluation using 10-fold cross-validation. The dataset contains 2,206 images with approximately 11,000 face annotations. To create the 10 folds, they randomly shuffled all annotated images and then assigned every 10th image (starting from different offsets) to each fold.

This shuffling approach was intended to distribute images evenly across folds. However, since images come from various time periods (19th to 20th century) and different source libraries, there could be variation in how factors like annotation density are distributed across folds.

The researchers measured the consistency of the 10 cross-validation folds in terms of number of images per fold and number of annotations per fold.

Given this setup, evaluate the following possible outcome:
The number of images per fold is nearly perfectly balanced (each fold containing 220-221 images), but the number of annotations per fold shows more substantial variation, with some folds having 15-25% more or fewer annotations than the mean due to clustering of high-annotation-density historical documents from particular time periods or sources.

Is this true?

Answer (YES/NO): NO